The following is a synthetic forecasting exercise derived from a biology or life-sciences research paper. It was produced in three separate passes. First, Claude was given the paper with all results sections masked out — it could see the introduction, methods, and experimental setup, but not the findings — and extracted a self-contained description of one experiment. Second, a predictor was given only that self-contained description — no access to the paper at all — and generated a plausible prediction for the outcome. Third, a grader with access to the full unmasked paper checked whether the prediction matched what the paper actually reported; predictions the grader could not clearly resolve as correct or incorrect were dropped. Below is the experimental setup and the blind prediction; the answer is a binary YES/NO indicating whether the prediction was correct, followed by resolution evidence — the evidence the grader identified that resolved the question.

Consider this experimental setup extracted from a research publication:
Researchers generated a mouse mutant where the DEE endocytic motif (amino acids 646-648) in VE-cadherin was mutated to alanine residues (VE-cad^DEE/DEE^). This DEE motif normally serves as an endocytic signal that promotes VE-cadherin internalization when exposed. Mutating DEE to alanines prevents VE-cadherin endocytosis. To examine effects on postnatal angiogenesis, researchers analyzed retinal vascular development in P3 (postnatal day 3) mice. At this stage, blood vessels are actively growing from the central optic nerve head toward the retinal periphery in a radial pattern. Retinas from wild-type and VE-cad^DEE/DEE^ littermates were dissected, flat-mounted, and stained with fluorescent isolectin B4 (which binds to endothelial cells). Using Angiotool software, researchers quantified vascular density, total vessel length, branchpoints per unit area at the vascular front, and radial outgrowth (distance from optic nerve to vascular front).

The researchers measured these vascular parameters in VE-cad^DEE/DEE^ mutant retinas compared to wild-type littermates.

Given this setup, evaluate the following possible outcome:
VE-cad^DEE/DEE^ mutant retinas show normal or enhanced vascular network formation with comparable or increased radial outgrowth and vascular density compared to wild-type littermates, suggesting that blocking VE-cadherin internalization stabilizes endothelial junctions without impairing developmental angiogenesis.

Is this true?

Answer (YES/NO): NO